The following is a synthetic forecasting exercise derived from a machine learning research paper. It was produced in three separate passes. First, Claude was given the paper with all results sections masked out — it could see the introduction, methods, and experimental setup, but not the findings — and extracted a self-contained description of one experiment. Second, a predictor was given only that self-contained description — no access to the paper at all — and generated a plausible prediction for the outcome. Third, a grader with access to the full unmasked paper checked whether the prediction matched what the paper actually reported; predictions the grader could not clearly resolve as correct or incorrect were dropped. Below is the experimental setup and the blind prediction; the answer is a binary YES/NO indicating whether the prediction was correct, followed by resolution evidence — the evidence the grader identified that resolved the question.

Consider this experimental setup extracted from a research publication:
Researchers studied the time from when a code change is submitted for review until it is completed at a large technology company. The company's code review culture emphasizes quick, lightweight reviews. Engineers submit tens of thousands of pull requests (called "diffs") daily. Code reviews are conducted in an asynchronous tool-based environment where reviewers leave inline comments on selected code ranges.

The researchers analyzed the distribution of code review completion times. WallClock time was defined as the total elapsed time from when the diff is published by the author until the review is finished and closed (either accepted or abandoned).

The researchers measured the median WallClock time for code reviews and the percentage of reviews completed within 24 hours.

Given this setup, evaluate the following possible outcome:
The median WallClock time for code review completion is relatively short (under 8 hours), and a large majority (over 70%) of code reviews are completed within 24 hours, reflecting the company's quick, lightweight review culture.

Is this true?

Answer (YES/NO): YES